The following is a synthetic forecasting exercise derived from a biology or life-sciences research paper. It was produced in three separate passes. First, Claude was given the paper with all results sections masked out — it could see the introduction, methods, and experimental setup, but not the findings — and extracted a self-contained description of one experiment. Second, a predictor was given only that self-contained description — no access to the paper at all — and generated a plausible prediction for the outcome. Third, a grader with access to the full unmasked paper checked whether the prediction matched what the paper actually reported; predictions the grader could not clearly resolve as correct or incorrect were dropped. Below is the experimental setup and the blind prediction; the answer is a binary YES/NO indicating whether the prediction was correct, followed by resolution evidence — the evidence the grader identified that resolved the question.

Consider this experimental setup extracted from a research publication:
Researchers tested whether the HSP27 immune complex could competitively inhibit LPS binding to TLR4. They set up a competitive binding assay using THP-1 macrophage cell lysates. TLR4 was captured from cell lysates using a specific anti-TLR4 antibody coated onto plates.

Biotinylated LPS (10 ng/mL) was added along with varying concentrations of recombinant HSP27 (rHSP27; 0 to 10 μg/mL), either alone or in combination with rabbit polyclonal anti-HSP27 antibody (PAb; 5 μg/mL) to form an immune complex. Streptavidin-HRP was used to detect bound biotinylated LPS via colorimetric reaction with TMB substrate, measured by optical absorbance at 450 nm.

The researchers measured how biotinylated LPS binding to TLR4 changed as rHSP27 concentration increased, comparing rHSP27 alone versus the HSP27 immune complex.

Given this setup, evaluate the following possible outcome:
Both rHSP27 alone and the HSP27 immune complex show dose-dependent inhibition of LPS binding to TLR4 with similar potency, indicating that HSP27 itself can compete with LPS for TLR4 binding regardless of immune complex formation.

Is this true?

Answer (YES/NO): NO